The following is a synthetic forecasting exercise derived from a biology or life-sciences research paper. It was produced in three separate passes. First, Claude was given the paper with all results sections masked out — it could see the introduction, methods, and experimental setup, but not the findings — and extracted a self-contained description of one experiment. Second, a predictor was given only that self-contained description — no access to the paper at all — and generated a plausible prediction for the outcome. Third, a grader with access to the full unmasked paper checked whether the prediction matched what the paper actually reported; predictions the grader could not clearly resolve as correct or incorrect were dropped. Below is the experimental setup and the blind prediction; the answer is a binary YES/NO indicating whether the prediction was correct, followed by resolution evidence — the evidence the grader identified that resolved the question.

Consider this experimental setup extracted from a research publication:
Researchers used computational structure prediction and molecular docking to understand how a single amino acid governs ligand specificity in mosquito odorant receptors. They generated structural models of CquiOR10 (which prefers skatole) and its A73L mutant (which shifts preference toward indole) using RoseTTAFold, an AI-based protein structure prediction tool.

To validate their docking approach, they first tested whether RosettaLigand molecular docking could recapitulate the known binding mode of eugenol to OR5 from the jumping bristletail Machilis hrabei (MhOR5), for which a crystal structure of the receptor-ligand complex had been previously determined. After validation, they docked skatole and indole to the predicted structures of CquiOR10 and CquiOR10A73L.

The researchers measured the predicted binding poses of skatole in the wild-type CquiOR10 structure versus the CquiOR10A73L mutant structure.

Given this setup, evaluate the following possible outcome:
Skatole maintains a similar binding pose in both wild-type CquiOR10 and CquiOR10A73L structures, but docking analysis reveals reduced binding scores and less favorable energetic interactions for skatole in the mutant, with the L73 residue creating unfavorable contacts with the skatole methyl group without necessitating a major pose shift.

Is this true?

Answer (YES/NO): NO